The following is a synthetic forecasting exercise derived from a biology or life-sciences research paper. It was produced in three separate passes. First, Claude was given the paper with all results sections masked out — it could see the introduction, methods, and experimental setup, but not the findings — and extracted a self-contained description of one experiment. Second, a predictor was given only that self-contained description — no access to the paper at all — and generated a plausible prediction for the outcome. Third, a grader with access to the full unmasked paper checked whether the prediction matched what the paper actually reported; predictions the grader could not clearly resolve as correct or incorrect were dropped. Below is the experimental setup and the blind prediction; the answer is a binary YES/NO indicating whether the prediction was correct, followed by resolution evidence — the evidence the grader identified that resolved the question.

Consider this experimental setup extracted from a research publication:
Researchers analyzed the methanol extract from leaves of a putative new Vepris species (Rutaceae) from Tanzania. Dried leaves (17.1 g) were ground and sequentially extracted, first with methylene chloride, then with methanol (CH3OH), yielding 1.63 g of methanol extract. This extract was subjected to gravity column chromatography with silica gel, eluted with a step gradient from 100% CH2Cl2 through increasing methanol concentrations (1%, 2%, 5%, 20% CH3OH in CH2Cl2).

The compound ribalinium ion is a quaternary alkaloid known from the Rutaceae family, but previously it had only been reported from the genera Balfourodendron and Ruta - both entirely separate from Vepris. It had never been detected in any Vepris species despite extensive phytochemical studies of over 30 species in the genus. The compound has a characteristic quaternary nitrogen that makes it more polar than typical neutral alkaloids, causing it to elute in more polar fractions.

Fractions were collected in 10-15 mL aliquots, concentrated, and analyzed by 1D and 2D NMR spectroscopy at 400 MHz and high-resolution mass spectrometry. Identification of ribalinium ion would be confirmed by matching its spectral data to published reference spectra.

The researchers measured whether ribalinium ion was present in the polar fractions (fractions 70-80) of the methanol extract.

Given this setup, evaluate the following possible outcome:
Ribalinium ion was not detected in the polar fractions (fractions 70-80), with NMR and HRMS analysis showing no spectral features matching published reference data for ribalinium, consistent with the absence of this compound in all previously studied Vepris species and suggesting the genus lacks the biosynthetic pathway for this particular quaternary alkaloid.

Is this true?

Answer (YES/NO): NO